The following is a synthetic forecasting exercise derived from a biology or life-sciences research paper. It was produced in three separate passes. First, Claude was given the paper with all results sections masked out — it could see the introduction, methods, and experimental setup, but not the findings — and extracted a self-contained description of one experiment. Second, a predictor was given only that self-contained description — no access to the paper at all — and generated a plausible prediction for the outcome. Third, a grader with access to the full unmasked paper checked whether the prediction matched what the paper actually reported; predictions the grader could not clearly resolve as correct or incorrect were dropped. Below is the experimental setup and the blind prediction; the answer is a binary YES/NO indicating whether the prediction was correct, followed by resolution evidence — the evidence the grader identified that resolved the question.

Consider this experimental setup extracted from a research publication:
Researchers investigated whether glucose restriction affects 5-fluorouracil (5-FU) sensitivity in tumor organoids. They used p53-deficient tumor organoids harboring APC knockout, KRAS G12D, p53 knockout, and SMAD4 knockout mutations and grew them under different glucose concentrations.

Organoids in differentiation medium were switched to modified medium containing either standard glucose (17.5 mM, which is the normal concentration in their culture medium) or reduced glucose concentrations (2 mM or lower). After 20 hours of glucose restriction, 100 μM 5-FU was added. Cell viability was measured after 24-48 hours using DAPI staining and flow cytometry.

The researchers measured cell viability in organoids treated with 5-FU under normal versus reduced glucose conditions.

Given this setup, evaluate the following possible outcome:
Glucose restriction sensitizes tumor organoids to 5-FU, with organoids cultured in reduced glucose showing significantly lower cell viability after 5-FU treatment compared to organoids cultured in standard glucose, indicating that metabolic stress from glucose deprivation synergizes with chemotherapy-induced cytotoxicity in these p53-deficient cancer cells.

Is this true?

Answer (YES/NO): NO